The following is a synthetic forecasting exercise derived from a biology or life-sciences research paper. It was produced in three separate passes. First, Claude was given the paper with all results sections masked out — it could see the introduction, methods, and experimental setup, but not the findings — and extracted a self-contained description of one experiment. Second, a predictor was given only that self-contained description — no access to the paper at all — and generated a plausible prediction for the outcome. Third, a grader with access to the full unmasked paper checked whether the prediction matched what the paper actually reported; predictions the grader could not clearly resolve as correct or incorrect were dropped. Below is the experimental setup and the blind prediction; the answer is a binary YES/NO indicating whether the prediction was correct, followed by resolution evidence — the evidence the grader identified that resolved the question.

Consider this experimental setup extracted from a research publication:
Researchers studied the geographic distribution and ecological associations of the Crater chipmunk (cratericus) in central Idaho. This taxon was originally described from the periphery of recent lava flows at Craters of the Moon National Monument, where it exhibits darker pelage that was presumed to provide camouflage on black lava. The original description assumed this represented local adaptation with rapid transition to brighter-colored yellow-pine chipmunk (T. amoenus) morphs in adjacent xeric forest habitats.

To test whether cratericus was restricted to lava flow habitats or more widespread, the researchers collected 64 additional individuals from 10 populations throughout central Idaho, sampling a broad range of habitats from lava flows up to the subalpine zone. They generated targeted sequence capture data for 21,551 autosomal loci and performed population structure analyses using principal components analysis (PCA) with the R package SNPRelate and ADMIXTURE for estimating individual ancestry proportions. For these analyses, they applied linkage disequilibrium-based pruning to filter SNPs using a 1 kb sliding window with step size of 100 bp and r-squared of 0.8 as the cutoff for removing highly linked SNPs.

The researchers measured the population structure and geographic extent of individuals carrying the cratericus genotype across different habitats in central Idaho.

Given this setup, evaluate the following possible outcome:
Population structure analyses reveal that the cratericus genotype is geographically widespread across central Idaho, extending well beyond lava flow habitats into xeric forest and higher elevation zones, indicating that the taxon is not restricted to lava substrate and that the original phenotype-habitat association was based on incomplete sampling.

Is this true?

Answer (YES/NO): YES